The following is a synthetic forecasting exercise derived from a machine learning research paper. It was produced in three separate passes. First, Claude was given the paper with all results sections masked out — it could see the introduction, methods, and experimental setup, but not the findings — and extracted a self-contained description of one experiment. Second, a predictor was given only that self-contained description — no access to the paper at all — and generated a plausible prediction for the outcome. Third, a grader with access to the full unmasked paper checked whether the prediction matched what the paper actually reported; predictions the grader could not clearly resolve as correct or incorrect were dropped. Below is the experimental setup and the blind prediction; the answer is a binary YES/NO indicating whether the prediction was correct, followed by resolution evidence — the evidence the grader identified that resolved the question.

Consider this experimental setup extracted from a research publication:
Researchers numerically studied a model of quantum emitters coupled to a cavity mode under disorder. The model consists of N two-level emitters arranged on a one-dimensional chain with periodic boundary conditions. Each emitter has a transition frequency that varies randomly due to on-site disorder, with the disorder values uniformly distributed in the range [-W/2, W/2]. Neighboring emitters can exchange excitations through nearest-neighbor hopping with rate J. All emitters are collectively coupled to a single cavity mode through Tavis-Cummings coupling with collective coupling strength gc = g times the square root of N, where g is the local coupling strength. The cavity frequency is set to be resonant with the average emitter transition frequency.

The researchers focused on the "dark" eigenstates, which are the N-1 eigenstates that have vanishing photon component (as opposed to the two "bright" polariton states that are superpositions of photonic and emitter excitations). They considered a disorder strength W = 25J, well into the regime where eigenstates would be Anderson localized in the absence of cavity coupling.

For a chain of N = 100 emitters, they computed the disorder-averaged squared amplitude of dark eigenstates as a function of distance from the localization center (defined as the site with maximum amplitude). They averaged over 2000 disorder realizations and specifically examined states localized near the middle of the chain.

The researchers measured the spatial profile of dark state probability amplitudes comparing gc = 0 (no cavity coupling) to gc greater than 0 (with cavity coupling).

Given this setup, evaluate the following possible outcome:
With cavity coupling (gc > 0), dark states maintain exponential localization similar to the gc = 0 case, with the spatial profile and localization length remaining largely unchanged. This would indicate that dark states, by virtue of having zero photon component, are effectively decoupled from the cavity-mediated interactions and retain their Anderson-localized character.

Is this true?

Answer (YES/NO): NO